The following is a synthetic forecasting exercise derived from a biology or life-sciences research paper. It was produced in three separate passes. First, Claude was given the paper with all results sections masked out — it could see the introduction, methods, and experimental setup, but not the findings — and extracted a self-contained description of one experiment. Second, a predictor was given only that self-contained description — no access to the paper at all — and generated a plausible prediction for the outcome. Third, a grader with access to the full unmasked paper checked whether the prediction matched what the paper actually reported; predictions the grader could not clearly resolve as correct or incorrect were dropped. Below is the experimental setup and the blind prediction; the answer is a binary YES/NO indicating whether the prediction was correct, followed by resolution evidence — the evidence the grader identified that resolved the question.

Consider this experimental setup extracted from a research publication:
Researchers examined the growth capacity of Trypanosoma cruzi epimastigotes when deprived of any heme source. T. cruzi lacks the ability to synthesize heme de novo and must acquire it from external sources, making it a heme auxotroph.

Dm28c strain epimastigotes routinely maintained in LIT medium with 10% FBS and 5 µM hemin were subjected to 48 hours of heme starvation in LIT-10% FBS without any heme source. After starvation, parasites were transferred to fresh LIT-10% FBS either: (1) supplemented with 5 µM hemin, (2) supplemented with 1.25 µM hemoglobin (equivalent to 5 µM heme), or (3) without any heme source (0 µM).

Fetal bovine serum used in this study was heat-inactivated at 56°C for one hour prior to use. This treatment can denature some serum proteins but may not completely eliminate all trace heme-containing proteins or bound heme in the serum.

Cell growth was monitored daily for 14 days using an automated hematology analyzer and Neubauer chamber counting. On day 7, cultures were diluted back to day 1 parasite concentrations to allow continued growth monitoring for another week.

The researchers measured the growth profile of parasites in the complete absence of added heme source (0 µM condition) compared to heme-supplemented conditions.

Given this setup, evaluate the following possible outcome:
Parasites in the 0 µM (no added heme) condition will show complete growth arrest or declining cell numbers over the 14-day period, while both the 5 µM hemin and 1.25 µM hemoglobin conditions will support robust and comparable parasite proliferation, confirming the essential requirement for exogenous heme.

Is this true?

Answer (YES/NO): NO